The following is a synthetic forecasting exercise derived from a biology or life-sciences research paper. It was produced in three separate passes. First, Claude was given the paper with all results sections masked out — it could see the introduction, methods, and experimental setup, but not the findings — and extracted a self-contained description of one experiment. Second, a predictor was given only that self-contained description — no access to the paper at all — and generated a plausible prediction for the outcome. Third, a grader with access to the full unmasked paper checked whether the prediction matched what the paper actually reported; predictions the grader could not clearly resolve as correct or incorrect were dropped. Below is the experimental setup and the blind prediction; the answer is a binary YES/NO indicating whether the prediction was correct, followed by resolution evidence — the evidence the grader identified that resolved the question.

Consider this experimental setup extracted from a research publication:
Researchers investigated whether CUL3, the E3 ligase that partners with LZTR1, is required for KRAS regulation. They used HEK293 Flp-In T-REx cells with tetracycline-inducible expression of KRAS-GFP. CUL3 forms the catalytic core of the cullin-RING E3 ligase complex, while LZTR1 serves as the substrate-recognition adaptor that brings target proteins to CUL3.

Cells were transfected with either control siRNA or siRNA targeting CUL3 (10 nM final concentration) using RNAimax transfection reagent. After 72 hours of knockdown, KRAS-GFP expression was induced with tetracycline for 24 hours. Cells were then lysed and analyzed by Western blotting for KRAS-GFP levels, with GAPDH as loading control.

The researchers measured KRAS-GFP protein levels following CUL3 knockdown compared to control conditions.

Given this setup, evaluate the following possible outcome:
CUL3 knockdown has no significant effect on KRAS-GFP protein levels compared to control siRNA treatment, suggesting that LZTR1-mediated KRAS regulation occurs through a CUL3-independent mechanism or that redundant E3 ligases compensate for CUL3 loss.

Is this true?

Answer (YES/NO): NO